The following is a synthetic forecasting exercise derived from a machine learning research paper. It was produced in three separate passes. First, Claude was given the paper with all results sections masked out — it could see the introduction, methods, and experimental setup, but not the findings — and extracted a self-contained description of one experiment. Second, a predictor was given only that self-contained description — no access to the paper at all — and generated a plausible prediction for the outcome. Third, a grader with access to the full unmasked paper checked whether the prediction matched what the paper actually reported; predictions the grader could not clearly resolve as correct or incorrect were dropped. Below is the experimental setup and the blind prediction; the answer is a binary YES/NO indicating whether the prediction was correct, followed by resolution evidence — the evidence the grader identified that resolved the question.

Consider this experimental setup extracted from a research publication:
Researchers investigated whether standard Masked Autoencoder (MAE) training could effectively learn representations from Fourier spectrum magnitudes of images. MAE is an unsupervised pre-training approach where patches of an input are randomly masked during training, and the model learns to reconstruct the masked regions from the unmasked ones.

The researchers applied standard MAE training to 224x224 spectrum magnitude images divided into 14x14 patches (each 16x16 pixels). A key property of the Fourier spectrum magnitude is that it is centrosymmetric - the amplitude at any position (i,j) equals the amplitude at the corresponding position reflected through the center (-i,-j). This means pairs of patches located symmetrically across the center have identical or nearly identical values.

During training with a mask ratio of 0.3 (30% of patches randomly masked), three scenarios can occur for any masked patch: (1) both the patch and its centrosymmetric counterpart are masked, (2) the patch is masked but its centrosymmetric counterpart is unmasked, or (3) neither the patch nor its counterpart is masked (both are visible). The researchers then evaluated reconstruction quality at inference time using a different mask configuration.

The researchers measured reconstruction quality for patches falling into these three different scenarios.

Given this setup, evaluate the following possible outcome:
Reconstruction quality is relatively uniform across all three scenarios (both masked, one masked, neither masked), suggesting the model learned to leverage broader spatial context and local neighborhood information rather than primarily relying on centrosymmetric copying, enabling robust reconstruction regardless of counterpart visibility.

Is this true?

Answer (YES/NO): NO